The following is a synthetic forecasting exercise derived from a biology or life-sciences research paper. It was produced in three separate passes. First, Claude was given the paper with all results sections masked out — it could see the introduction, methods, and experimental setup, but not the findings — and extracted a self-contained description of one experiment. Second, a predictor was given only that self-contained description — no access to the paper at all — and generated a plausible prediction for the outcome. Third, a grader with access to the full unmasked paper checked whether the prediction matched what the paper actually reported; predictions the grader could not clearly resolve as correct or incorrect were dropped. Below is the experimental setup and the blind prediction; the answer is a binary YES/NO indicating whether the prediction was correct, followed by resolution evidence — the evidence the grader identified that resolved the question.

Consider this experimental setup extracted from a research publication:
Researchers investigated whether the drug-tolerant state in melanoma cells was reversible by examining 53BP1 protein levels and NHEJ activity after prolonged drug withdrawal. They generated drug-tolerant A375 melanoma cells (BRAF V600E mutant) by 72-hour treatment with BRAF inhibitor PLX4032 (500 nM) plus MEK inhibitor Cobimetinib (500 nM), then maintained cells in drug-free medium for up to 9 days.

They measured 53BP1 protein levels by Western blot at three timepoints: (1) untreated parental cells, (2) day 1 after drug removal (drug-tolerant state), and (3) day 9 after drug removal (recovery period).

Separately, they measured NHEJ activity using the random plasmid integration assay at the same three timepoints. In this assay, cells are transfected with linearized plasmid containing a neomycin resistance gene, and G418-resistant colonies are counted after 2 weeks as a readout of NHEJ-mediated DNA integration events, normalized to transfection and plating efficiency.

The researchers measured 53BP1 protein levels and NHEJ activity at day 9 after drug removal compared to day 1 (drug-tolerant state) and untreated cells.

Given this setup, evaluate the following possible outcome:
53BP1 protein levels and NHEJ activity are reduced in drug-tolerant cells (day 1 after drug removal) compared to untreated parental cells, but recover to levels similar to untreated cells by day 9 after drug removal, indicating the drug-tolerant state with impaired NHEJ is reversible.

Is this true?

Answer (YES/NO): NO